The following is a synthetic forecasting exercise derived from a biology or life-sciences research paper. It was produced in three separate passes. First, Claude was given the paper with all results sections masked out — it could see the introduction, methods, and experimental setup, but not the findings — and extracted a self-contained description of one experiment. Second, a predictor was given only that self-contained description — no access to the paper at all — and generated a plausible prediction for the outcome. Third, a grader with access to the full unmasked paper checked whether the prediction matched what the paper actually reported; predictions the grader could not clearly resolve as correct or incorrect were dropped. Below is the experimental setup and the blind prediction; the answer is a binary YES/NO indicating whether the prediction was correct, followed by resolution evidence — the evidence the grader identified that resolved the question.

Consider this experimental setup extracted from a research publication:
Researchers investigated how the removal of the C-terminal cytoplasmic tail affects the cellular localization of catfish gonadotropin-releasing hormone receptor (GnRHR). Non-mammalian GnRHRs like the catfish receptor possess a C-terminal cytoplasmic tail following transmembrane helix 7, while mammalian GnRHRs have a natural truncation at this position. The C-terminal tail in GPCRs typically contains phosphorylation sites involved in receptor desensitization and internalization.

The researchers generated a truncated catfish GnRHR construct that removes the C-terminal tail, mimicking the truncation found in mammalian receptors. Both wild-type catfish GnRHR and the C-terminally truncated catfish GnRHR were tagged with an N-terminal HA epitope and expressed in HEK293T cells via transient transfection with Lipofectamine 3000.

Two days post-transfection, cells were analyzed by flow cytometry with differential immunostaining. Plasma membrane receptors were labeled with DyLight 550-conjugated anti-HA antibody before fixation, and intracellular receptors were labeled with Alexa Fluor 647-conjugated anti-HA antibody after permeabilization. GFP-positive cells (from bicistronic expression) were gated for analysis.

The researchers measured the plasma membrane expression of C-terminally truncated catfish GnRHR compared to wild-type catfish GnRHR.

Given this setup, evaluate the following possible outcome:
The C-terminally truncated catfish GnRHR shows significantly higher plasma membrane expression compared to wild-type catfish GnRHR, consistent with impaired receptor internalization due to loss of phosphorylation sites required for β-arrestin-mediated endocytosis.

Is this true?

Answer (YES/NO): NO